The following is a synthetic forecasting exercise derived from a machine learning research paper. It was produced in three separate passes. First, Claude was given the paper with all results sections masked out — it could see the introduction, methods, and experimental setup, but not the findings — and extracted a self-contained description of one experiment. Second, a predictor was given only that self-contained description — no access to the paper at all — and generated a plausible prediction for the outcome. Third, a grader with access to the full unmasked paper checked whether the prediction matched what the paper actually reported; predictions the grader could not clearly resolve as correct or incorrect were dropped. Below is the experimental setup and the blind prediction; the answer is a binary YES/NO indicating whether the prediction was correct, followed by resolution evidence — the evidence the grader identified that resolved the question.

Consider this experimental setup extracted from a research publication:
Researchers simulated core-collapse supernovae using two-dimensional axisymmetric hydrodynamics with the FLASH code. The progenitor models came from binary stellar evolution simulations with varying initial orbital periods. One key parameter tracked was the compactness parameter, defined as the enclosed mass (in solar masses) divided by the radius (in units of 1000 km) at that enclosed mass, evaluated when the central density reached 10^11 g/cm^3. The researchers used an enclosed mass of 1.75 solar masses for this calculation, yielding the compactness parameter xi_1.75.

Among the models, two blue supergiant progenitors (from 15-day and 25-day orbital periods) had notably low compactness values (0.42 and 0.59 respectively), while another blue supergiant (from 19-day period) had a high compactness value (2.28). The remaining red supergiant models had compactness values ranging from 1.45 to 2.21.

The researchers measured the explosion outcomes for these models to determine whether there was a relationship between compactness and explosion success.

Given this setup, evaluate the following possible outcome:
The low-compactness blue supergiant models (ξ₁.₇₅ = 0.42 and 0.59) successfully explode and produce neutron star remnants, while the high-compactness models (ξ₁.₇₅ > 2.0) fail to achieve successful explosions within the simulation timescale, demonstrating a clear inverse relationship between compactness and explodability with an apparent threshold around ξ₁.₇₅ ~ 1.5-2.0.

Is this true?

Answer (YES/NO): NO